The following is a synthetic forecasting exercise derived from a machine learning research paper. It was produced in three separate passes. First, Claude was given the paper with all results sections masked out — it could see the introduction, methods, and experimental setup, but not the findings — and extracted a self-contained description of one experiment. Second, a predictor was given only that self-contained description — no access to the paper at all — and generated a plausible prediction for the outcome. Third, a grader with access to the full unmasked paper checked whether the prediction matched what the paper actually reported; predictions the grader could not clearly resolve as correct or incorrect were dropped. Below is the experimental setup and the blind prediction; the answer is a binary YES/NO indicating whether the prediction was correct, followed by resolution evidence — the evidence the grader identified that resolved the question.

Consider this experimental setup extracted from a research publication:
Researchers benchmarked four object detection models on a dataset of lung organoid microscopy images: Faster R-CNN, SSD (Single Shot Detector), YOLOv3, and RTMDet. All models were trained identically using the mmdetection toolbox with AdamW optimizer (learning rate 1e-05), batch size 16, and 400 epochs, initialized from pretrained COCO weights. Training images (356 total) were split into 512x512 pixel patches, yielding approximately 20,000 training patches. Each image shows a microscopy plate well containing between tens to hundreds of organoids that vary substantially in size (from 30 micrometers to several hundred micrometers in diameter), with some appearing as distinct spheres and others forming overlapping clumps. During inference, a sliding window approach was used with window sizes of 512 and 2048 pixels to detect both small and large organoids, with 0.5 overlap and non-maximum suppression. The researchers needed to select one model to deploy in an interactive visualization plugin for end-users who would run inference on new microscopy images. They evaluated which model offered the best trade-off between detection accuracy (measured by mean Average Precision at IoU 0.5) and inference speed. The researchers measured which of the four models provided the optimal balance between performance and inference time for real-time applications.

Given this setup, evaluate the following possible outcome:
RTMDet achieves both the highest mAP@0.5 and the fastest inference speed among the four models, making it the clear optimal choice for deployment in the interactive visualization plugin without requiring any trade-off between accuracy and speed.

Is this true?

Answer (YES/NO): NO